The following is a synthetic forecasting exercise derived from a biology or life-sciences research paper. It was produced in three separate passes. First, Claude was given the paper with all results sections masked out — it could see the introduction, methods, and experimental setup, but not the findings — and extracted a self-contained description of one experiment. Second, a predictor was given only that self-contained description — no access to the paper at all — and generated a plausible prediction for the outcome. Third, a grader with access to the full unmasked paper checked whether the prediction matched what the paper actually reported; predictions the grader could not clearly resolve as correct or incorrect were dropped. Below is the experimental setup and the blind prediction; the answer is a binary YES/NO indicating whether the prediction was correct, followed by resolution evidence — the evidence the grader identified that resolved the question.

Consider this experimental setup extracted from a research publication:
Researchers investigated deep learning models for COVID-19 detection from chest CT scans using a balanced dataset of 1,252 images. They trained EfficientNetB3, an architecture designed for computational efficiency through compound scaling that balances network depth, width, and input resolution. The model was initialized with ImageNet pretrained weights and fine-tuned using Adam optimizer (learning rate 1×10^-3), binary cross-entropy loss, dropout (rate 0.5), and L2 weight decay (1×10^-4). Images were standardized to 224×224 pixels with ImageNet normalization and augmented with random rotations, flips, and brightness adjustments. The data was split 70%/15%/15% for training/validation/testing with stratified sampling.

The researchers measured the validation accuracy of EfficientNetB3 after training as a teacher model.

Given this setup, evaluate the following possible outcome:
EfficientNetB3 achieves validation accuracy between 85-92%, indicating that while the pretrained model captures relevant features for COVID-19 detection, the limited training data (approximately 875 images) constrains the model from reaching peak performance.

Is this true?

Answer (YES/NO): NO